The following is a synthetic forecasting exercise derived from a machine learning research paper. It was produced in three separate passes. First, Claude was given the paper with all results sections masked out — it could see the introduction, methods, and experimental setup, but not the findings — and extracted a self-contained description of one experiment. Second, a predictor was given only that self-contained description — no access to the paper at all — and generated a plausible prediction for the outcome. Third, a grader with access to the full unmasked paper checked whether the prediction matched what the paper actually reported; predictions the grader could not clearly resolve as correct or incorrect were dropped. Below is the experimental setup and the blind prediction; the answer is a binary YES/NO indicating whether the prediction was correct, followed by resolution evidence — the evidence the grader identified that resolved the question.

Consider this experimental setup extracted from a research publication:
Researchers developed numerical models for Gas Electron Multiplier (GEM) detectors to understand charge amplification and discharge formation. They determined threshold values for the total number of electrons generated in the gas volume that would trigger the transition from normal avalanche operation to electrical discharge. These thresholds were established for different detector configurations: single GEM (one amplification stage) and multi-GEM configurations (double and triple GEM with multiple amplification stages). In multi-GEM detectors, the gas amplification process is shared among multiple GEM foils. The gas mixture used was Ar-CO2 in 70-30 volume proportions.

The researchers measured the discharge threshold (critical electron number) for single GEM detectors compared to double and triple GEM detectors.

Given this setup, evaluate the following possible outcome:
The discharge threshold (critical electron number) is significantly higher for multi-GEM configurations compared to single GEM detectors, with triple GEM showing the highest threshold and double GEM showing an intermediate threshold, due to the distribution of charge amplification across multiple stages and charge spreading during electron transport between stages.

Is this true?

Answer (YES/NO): NO